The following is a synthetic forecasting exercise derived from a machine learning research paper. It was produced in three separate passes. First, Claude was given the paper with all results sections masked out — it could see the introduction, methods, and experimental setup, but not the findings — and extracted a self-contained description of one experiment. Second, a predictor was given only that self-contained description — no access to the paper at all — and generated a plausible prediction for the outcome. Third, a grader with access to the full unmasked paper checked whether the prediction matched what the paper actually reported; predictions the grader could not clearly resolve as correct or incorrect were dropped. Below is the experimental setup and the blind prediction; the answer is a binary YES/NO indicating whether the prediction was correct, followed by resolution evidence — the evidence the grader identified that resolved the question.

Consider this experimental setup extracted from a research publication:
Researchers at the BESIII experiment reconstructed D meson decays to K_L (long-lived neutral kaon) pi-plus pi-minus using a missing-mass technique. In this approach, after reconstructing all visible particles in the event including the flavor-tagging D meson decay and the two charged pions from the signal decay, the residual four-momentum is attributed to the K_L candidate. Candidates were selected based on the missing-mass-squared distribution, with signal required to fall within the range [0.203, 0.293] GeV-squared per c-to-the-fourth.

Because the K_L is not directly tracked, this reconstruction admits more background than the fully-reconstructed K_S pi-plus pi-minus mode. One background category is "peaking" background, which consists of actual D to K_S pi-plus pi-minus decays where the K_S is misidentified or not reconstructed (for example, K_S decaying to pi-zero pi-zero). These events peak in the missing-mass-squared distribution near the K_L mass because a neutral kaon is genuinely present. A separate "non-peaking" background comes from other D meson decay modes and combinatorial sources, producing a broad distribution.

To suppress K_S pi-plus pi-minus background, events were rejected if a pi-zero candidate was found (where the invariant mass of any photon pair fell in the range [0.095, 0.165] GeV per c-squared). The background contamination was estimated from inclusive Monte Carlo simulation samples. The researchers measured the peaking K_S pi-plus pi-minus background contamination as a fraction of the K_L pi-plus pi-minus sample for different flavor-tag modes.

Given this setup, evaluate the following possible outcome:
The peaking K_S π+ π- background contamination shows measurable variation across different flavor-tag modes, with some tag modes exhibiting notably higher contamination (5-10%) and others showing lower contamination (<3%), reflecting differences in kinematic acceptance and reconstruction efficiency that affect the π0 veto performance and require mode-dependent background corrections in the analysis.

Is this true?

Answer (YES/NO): NO